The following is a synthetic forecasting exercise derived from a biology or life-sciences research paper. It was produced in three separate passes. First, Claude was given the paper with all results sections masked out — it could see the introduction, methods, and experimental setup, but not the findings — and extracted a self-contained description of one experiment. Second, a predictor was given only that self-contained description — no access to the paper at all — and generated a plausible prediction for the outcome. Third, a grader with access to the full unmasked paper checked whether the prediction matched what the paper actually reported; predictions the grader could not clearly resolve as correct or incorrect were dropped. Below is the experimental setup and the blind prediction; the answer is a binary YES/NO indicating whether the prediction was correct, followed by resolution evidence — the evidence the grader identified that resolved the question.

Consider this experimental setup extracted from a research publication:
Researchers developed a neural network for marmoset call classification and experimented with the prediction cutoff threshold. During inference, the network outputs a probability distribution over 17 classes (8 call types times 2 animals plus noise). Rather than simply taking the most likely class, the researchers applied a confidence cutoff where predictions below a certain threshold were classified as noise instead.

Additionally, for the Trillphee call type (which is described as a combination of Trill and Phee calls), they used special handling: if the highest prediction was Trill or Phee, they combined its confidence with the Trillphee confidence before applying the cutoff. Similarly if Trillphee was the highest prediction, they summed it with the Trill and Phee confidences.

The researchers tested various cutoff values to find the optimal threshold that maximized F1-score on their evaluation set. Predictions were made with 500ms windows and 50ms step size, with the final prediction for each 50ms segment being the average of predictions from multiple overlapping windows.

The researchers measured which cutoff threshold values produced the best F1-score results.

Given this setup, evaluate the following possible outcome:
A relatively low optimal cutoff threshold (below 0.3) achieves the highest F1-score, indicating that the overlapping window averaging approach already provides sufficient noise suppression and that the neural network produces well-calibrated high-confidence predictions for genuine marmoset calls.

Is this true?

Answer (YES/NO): NO